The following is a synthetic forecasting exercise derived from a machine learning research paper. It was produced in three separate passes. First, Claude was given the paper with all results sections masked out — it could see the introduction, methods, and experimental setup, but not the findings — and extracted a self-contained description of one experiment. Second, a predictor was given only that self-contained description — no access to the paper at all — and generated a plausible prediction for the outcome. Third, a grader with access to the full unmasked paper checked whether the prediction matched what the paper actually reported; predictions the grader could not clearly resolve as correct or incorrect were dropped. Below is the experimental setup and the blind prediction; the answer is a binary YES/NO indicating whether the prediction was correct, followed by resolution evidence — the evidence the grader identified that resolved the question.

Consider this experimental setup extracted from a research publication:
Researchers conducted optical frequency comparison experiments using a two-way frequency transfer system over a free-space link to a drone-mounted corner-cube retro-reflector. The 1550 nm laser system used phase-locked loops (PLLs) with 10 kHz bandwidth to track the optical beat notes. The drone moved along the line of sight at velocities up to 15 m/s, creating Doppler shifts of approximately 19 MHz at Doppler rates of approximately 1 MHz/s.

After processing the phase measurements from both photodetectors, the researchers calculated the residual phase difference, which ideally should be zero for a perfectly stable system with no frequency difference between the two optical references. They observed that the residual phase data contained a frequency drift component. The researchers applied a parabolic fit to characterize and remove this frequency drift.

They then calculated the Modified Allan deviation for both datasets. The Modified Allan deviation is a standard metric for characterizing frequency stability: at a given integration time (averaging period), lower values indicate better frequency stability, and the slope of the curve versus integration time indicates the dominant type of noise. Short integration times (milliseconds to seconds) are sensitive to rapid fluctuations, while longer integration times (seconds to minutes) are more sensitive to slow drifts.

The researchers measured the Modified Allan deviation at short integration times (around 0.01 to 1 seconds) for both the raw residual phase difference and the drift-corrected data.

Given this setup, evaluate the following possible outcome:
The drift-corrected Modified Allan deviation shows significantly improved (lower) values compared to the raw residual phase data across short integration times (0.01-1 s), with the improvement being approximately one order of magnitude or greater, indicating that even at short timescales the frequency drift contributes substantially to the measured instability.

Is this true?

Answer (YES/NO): NO